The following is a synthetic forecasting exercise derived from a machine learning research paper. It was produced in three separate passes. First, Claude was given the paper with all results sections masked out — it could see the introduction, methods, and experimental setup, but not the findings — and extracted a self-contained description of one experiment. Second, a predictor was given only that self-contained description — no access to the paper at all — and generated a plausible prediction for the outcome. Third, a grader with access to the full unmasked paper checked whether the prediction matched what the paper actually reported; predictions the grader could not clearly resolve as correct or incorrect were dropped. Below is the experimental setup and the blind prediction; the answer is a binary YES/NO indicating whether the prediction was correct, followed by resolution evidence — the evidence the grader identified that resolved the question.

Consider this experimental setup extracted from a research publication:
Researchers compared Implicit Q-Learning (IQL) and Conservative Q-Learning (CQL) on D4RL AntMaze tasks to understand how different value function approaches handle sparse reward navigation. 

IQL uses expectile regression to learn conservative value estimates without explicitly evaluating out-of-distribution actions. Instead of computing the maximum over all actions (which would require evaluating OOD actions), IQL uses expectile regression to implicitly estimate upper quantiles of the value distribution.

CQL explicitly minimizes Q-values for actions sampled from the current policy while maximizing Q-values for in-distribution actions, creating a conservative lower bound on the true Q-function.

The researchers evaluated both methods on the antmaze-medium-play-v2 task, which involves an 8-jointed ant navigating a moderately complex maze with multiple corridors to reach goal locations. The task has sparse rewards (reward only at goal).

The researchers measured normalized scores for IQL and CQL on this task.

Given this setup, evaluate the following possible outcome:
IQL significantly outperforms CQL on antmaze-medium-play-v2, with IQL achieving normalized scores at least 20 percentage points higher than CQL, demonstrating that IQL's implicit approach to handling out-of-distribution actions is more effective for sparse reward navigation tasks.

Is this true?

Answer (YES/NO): NO